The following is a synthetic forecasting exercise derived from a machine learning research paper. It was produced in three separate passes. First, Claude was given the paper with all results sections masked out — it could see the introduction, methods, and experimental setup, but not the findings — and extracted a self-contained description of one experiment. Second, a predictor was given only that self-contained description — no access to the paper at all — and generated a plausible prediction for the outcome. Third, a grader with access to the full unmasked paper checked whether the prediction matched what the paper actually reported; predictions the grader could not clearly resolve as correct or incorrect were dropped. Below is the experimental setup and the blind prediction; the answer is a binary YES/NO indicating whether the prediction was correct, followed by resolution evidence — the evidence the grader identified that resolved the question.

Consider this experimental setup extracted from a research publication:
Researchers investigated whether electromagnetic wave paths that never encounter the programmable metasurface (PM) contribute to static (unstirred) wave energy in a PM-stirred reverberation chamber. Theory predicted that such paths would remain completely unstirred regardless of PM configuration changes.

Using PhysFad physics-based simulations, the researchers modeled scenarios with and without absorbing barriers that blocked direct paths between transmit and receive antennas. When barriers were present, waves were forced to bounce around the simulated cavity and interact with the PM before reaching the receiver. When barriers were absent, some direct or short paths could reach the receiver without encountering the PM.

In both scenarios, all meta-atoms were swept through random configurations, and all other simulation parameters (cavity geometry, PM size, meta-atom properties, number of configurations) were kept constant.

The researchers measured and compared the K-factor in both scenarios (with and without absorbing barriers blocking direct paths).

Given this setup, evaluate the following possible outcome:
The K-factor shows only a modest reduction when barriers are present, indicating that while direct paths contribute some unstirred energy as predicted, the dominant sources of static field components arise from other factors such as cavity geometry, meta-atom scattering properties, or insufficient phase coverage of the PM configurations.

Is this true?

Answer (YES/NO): NO